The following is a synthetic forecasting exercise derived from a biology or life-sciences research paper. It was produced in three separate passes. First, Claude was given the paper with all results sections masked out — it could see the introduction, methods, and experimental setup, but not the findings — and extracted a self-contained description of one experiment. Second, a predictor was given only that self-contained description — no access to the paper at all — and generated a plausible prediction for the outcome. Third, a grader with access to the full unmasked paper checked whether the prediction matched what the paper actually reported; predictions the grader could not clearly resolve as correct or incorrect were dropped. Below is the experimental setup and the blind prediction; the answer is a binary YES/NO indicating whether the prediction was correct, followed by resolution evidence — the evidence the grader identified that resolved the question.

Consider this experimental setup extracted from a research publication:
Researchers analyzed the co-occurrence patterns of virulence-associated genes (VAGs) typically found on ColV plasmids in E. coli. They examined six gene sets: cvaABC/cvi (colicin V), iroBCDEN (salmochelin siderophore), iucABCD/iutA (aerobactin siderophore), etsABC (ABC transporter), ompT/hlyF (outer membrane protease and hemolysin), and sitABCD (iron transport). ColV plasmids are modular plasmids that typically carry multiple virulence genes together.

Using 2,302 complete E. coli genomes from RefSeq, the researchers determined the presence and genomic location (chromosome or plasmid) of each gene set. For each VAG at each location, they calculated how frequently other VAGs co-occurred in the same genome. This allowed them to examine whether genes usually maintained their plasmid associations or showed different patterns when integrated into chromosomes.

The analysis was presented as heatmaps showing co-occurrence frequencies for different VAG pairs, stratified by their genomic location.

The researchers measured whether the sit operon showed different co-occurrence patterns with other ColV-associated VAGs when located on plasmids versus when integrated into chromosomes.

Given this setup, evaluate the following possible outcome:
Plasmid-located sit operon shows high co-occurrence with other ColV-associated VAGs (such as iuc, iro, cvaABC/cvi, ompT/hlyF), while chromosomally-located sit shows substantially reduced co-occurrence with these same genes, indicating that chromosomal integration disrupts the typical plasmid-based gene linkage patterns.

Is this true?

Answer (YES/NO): NO